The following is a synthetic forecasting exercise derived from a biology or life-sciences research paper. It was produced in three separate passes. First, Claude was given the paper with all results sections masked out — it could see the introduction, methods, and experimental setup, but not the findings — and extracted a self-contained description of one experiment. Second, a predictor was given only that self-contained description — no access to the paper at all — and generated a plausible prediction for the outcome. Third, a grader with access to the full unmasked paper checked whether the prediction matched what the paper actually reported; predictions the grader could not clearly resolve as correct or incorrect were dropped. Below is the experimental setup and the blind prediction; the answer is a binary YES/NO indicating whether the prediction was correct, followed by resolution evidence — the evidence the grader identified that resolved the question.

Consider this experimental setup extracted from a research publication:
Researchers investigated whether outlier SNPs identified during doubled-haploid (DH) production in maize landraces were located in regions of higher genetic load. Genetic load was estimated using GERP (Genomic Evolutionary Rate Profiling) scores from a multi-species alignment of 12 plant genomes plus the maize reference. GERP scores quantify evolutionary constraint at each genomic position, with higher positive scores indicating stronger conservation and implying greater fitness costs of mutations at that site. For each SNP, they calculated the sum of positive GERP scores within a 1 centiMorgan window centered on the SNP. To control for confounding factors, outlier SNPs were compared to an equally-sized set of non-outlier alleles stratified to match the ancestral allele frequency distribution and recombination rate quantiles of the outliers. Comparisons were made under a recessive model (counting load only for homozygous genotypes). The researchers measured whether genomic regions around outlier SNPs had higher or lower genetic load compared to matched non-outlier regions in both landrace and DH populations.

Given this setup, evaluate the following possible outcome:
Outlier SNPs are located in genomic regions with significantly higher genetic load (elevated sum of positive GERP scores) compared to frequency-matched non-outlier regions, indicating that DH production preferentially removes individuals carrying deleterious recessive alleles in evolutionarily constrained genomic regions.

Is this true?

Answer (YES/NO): NO